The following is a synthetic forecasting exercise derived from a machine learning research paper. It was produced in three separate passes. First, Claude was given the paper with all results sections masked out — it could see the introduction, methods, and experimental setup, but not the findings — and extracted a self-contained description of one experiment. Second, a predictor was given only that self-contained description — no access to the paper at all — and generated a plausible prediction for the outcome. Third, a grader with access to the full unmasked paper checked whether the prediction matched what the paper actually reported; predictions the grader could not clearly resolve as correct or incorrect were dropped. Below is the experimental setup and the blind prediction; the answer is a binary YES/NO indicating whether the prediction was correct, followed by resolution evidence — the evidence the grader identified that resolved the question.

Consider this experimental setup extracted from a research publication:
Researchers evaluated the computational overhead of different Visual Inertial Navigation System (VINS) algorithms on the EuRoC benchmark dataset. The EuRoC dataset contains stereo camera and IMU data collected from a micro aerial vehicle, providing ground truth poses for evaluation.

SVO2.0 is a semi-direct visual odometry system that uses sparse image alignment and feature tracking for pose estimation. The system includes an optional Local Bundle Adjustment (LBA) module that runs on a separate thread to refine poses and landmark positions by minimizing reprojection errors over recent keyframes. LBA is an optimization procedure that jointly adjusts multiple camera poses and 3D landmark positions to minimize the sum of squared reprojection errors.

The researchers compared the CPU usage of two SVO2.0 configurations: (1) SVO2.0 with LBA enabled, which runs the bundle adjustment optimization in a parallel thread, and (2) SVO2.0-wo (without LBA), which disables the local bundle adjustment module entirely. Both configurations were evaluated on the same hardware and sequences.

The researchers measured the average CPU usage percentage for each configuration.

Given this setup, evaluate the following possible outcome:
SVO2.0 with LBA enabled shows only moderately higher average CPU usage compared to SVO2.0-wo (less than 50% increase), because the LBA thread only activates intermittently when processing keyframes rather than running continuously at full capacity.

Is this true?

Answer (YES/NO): NO